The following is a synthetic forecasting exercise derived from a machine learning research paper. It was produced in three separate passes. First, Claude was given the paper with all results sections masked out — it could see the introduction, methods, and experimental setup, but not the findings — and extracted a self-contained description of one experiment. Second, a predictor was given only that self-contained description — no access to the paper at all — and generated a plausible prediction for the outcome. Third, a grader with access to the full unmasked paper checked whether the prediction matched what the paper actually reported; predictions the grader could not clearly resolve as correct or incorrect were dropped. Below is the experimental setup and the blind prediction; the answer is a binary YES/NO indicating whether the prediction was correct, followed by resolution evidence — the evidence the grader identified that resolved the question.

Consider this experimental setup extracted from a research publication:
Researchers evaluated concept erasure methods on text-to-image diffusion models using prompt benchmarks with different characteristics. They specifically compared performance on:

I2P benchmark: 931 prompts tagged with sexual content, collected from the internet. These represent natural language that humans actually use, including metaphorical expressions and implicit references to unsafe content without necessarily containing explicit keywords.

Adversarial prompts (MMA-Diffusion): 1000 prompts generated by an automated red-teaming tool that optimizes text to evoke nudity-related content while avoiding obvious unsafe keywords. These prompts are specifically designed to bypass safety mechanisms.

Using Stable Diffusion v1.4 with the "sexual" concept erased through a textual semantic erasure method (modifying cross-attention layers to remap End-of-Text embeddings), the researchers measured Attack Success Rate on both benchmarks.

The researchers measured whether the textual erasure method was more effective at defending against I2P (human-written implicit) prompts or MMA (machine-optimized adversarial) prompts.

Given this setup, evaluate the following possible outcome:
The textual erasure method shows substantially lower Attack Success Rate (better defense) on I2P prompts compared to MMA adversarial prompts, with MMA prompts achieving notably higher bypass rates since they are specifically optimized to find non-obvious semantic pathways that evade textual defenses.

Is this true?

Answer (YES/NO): NO